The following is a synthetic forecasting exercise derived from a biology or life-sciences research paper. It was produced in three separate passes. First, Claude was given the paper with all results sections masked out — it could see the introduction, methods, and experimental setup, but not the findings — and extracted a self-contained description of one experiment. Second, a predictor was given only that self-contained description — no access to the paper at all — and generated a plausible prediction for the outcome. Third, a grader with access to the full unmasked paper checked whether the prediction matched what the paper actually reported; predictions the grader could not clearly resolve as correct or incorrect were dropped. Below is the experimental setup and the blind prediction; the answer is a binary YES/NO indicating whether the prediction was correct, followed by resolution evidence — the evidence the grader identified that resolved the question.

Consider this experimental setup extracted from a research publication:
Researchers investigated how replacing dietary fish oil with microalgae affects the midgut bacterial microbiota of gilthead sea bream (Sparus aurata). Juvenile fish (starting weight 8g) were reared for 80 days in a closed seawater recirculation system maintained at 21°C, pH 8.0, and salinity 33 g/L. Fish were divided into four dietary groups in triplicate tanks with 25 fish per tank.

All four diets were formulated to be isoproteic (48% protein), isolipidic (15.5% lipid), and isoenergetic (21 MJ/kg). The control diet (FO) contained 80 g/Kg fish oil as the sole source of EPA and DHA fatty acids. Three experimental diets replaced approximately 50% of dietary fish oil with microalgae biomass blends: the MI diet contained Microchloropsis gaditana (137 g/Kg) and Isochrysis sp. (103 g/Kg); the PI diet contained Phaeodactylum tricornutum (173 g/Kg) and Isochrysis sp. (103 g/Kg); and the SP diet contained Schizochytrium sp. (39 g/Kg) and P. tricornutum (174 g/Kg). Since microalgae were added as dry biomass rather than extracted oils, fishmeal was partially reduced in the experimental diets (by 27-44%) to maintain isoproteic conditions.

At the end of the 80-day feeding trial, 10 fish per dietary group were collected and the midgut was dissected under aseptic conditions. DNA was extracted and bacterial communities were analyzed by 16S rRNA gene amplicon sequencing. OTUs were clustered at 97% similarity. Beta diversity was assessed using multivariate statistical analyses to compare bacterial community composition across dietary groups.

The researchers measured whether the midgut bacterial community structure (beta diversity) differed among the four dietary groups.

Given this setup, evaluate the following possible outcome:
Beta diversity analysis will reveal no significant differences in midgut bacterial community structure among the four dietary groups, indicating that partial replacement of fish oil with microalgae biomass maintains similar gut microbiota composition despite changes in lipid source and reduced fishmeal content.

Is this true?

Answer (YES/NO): NO